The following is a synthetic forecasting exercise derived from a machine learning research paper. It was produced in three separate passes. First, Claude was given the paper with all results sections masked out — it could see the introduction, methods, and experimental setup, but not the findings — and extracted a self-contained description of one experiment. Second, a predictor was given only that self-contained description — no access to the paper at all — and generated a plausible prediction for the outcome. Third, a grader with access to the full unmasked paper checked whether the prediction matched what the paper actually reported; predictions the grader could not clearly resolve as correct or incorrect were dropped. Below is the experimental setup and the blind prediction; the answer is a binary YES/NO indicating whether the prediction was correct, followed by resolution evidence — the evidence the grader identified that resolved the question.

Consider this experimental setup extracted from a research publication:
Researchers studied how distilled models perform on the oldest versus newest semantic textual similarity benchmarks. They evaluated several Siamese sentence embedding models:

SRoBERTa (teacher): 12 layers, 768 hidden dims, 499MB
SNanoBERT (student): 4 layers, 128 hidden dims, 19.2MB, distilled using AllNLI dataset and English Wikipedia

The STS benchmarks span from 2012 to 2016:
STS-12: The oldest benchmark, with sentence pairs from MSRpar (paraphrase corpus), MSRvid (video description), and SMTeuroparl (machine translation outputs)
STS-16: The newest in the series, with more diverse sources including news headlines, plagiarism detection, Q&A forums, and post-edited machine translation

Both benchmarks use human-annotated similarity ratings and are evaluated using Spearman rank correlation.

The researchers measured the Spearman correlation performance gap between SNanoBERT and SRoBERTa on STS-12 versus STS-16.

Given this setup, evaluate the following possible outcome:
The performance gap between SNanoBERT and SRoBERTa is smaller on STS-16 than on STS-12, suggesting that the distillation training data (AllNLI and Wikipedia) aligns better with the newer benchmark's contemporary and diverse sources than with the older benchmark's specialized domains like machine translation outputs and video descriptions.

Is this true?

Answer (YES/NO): YES